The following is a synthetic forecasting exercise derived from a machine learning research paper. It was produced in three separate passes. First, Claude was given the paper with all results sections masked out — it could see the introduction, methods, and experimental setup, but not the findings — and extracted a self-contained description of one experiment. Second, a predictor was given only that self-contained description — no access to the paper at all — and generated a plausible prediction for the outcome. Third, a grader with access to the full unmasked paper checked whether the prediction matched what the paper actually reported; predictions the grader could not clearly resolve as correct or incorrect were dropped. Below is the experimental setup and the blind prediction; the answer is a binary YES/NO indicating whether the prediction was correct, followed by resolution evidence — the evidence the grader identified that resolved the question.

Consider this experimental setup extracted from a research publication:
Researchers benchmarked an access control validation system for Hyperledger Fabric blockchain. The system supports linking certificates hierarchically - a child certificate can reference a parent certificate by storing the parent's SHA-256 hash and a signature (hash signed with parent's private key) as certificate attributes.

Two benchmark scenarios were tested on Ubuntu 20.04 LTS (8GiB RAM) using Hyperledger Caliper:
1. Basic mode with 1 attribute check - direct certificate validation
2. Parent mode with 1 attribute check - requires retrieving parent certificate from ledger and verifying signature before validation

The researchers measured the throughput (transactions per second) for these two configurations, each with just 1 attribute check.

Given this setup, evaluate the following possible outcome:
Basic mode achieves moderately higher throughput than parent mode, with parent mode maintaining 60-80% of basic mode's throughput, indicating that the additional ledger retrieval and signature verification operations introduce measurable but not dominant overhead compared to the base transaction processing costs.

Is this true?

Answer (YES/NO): NO